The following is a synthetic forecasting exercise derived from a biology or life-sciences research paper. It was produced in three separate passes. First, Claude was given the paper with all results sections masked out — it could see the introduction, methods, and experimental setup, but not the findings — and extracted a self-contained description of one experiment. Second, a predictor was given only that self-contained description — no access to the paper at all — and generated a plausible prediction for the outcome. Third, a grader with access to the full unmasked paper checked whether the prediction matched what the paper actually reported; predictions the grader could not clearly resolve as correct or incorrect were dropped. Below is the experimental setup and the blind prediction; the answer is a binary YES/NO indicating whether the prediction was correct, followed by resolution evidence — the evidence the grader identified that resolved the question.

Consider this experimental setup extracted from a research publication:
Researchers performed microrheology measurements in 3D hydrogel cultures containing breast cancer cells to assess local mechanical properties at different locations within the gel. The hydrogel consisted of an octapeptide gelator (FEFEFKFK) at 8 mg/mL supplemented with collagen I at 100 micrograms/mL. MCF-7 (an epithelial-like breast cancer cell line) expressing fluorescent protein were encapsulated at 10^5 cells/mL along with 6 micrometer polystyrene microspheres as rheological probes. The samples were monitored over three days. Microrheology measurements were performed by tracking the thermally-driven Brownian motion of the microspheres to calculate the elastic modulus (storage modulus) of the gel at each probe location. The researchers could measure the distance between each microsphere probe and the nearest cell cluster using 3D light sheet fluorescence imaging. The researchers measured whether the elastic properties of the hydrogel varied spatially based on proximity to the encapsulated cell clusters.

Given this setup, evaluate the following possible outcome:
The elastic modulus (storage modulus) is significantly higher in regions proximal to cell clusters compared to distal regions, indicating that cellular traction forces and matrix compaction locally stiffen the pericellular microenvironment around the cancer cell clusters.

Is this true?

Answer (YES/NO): NO